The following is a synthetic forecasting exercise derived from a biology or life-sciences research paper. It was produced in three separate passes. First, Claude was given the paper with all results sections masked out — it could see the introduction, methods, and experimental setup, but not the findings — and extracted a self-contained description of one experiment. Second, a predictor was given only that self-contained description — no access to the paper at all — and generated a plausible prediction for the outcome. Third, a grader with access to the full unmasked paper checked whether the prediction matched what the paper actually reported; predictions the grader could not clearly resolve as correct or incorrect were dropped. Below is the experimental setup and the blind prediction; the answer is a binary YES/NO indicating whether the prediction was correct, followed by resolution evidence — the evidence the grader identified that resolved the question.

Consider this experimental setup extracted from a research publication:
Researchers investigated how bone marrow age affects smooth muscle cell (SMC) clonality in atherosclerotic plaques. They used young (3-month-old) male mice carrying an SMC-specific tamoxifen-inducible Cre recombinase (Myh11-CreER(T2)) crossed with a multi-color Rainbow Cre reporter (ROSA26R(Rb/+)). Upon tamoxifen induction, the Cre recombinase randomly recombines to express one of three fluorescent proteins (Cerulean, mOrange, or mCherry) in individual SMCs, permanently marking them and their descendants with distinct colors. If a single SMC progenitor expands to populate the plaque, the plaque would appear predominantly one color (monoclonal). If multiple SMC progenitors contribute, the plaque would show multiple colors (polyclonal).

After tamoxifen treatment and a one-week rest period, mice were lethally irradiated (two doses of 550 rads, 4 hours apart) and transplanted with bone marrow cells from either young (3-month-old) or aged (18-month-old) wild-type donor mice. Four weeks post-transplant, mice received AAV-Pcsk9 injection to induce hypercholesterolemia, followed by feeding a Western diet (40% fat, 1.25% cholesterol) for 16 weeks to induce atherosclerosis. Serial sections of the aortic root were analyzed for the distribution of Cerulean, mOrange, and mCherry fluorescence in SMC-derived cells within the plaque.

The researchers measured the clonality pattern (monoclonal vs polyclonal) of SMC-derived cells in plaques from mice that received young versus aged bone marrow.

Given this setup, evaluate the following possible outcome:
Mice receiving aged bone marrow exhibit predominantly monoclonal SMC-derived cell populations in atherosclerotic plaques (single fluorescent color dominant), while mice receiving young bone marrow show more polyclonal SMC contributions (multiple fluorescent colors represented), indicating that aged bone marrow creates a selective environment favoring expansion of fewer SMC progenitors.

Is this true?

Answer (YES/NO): NO